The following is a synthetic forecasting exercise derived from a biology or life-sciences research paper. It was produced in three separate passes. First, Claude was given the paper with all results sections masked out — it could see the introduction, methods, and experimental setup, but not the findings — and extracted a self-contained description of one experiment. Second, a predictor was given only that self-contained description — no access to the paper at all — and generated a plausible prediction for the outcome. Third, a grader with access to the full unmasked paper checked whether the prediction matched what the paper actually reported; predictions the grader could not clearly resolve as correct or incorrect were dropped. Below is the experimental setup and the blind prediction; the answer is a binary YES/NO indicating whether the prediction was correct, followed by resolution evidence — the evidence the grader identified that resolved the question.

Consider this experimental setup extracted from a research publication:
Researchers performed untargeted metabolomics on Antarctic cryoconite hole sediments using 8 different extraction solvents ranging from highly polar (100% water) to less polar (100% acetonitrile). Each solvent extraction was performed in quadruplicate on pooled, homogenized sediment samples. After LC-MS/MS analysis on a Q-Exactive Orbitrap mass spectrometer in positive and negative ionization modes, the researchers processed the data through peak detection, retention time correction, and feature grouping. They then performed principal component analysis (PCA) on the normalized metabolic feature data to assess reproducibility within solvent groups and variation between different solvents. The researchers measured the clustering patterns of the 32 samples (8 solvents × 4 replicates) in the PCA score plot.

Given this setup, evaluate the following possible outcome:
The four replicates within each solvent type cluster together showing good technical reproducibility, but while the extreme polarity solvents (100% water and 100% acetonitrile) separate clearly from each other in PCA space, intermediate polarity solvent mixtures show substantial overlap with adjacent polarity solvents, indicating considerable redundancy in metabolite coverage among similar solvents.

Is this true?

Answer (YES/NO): NO